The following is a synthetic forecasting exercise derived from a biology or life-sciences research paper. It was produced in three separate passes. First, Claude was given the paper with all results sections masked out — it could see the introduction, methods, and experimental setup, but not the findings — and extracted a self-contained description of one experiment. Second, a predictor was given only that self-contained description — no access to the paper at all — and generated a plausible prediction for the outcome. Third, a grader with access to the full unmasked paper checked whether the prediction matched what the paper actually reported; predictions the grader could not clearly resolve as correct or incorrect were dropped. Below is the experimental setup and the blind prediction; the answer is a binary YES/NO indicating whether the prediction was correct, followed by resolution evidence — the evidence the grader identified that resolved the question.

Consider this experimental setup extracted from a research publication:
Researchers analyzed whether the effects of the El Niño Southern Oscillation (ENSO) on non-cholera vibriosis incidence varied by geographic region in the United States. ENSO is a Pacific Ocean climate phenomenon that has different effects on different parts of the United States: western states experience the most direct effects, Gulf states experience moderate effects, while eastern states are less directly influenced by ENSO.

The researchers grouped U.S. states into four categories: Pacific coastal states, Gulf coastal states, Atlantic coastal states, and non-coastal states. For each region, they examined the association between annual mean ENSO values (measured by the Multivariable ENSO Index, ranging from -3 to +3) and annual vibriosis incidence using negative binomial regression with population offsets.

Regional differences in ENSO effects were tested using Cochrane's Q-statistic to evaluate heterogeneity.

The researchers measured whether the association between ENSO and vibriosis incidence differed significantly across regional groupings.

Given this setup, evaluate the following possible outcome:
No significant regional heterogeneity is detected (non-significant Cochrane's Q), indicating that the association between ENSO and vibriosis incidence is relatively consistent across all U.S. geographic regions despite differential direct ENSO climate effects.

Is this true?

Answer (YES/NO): NO